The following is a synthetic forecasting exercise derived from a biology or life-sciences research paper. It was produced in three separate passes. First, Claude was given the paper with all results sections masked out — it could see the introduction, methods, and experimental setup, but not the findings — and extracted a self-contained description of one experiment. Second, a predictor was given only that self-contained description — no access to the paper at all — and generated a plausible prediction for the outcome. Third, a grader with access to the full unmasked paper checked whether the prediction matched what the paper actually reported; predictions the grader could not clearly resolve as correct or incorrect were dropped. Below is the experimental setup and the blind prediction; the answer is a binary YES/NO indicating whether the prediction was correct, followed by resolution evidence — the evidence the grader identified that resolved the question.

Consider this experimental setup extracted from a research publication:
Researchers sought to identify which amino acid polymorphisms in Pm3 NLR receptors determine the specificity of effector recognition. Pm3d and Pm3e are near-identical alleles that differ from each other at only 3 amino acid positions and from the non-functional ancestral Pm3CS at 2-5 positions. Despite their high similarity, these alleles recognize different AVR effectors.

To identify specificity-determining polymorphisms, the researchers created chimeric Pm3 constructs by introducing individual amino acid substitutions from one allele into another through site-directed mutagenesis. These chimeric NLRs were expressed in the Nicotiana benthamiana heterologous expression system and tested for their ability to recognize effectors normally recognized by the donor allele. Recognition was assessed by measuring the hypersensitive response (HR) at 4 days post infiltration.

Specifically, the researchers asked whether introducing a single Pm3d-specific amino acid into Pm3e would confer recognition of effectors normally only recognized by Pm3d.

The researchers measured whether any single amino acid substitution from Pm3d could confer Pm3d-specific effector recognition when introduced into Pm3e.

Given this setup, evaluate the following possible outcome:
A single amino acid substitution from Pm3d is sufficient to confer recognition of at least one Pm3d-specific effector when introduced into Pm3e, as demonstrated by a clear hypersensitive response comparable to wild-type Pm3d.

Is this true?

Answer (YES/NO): NO